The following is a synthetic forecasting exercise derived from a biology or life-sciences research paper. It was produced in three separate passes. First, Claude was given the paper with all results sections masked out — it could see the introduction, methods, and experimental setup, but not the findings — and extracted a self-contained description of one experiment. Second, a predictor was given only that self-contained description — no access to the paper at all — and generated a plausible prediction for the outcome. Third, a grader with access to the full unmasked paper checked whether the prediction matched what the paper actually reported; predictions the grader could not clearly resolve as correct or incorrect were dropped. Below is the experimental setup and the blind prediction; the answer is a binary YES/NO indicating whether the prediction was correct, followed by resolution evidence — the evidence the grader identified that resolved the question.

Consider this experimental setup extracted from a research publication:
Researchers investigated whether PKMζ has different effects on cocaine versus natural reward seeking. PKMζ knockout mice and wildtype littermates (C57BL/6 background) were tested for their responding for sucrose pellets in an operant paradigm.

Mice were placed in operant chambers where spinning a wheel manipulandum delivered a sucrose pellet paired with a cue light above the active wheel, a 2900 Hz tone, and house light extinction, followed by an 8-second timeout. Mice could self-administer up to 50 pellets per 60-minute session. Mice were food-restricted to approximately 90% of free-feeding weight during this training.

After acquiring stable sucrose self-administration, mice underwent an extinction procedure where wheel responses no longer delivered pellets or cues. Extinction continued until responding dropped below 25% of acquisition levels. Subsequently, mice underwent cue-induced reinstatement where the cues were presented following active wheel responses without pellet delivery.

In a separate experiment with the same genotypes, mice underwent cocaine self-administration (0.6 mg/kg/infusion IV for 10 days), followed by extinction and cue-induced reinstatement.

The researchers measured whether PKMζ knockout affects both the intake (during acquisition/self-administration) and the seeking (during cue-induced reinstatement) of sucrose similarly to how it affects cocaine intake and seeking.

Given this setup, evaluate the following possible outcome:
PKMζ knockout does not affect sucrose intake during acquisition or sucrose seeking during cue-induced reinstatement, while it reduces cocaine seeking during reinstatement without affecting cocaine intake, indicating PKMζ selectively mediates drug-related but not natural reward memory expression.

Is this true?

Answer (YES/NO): NO